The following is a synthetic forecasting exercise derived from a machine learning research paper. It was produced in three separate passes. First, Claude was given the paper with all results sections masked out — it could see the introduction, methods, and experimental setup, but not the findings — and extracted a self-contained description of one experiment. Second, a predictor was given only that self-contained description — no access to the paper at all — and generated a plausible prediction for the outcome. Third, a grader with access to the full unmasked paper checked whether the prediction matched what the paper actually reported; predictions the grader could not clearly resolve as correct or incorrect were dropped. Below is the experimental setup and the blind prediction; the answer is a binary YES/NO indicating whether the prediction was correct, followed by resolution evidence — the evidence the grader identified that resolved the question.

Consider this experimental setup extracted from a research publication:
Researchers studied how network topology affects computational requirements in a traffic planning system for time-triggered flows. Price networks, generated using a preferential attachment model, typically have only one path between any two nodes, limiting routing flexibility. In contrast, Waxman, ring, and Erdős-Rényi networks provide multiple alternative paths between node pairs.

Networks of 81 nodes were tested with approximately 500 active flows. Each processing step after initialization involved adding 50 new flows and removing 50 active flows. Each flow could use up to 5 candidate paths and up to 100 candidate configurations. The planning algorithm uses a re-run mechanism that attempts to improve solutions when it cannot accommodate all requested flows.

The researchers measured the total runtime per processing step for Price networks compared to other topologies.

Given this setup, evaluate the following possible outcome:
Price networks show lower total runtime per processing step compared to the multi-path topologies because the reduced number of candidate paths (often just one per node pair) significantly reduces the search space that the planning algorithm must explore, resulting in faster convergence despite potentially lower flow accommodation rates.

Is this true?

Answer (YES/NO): NO